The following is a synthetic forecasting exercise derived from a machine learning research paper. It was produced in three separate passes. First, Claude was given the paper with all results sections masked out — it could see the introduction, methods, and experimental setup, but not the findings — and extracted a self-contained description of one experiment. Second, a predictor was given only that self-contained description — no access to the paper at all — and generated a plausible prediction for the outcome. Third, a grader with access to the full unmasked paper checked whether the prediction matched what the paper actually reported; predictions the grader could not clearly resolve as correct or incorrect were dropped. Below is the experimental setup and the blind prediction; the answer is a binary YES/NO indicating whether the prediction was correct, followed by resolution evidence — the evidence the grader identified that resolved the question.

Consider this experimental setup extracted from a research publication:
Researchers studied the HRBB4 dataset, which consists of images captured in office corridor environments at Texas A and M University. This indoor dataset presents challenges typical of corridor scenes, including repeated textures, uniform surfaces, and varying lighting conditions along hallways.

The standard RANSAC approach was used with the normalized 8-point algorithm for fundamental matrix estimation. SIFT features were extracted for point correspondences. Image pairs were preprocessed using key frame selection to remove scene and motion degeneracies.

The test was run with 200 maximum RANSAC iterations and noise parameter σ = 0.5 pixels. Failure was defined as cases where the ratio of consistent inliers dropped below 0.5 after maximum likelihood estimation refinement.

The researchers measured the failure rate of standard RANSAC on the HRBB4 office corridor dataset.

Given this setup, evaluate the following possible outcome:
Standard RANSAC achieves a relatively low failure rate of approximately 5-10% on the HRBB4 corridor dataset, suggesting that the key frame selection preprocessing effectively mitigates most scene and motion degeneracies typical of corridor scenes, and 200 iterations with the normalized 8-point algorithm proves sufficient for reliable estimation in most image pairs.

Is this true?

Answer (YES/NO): NO